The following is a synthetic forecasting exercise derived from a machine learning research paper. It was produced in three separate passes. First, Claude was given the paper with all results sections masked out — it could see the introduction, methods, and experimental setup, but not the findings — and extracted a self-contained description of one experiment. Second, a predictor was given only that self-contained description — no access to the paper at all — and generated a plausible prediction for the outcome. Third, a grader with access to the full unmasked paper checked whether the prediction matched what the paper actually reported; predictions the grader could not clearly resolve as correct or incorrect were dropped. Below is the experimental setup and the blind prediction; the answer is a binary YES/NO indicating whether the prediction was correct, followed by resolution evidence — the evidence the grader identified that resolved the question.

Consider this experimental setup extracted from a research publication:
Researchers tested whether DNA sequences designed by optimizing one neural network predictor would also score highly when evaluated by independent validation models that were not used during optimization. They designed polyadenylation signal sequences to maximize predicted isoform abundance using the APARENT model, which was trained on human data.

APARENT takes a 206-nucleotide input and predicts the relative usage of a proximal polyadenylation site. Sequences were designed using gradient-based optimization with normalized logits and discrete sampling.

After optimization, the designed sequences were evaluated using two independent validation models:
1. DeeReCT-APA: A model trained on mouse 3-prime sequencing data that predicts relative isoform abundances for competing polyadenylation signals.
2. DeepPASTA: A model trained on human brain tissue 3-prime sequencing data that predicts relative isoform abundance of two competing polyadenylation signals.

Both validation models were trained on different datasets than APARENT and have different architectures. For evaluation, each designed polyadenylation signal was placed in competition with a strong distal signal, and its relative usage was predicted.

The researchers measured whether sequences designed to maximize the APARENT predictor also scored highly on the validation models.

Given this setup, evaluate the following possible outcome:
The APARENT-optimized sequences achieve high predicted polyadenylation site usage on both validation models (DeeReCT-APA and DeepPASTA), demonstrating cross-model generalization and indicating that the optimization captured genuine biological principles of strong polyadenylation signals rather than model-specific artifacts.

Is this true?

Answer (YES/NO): YES